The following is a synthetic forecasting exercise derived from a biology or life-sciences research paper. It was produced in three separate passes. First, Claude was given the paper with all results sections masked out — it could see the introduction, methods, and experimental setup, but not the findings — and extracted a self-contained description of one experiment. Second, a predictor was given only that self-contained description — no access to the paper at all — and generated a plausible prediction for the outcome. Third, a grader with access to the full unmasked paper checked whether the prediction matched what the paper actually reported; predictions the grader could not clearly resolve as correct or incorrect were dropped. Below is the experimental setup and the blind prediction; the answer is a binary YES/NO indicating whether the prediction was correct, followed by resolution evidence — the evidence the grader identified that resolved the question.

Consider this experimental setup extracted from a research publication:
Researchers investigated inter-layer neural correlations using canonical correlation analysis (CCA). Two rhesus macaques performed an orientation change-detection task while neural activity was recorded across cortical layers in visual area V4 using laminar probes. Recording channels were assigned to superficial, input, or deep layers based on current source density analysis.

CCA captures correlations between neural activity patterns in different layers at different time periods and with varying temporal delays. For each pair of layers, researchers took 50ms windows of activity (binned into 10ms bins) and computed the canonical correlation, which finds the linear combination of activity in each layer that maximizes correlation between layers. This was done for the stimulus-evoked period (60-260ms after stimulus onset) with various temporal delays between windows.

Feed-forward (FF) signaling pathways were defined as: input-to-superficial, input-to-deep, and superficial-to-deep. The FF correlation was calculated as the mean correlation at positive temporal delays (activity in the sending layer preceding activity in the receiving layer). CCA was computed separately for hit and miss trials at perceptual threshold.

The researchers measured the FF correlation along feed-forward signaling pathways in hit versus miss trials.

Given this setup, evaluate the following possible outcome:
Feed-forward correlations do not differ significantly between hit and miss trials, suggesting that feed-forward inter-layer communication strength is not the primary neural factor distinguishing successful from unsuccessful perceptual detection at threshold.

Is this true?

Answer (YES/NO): NO